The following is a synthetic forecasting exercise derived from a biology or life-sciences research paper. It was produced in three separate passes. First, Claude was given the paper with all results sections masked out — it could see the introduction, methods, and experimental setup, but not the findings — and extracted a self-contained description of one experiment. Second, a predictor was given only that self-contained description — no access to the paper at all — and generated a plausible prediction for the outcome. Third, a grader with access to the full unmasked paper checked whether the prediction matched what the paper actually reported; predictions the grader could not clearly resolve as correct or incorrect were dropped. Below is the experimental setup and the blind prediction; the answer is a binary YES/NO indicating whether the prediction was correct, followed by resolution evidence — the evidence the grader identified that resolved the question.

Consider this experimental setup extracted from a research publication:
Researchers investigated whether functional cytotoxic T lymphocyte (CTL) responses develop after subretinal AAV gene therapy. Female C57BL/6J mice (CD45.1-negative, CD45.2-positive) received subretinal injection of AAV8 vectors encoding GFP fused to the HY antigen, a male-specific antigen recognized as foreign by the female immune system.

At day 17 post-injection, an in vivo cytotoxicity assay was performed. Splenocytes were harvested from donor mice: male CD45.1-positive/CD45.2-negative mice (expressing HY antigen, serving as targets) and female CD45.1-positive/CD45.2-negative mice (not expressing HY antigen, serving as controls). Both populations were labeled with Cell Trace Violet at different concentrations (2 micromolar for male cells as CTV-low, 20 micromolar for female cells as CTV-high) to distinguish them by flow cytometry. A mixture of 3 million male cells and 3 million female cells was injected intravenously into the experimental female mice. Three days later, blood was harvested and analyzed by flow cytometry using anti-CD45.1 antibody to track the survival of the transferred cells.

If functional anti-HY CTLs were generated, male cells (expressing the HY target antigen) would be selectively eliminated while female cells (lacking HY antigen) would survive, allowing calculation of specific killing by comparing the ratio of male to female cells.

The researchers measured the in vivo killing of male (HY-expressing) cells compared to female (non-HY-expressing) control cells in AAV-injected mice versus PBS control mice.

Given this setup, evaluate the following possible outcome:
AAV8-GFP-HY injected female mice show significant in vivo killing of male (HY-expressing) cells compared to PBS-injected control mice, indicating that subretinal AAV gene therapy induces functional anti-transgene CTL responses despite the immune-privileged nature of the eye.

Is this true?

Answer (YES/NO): YES